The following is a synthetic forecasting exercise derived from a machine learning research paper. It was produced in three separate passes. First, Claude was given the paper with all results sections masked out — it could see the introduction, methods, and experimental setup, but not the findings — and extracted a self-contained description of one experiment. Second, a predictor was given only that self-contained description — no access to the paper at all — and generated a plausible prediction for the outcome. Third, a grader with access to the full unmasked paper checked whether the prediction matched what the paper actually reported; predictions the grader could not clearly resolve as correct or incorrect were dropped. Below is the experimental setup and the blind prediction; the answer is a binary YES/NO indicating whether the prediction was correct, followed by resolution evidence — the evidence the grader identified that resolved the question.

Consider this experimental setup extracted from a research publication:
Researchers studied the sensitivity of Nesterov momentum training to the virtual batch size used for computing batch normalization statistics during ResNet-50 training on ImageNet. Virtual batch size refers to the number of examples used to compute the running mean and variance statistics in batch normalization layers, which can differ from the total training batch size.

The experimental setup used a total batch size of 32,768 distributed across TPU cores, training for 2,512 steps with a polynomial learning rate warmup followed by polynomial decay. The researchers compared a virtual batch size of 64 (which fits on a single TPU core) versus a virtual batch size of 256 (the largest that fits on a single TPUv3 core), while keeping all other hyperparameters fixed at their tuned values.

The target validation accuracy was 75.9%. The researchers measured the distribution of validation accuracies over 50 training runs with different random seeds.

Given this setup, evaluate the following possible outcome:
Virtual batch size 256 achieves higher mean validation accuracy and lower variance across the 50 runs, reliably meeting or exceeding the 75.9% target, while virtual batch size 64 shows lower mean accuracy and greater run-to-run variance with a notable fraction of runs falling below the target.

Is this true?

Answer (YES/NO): NO